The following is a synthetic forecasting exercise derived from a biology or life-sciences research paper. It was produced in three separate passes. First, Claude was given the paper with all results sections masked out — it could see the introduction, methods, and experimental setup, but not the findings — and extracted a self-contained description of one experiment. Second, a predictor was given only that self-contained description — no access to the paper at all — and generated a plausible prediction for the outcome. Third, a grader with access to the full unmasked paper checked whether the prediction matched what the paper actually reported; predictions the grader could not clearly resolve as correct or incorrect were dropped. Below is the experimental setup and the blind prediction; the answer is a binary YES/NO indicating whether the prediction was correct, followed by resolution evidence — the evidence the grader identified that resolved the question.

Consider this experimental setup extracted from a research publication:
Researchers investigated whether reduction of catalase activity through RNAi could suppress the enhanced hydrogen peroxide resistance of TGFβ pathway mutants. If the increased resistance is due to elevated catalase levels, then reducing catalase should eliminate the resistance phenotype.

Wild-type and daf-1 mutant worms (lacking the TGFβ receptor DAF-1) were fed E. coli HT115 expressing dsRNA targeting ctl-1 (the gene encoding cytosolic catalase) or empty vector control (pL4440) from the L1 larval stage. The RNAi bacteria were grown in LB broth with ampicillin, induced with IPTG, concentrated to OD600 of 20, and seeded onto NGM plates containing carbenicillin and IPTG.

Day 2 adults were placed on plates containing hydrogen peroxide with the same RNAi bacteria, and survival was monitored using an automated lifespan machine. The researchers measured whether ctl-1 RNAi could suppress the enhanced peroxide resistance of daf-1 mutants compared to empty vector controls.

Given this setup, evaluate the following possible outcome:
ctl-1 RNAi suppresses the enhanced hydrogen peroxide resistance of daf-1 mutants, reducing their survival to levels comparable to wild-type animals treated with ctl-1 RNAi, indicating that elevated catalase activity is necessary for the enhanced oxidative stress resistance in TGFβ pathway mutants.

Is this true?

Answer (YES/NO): NO